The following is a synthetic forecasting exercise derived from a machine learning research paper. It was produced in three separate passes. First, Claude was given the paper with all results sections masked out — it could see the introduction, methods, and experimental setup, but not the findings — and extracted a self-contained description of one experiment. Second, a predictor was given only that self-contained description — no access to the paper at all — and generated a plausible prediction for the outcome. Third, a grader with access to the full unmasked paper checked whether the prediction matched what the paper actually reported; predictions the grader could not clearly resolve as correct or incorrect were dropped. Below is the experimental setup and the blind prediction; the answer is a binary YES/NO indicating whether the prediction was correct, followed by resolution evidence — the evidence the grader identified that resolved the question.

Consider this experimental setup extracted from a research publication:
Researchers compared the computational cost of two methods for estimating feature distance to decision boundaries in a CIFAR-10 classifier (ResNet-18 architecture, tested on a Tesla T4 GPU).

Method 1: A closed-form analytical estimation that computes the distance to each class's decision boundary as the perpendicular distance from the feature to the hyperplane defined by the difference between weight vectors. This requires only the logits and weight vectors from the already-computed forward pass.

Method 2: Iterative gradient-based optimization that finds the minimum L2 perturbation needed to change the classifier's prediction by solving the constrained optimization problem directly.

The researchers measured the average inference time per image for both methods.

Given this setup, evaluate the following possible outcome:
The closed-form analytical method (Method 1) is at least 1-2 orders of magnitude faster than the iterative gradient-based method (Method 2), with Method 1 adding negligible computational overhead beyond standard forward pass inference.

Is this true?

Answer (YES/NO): YES